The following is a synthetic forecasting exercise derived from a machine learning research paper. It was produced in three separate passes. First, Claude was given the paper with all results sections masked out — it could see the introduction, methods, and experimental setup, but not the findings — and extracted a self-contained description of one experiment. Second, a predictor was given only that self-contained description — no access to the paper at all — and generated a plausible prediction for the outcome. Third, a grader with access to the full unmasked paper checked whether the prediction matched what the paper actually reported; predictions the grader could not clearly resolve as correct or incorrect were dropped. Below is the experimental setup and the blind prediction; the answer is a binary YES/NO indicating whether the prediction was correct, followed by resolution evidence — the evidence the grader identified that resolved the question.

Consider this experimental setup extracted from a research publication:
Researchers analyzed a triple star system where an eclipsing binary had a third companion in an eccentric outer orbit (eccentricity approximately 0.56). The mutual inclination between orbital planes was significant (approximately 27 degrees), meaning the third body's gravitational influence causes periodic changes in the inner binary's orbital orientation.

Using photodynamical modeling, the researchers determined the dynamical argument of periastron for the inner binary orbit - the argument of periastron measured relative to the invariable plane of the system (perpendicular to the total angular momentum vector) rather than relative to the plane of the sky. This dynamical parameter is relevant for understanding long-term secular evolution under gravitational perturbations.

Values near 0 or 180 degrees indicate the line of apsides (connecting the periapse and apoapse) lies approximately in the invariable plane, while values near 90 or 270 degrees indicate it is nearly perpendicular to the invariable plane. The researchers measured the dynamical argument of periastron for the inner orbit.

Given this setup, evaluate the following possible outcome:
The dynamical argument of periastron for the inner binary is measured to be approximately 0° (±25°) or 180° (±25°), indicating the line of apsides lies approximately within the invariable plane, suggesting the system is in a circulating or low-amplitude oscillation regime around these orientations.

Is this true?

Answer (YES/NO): YES